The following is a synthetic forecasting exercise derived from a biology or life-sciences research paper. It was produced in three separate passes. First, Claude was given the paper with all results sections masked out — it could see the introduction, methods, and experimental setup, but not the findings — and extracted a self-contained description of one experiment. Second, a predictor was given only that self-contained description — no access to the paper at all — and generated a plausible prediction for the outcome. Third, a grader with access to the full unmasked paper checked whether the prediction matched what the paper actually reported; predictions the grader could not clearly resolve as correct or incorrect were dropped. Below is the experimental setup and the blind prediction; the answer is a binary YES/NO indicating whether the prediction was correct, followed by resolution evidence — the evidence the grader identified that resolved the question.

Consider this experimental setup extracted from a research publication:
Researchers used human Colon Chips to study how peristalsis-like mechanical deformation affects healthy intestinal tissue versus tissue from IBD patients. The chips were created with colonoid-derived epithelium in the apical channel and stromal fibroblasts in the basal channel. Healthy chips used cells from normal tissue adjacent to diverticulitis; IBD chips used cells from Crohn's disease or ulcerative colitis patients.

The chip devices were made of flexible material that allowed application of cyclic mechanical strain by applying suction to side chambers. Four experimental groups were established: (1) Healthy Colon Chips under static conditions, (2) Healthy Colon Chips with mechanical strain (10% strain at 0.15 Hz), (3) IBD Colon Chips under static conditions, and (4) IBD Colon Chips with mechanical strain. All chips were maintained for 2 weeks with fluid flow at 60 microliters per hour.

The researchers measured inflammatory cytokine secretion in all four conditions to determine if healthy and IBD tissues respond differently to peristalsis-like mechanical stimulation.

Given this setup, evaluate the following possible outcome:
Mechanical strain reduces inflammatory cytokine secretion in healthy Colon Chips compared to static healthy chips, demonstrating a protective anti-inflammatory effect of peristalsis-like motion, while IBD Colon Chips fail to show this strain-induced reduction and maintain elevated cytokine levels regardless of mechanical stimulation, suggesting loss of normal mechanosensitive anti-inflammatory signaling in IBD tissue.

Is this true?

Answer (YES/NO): NO